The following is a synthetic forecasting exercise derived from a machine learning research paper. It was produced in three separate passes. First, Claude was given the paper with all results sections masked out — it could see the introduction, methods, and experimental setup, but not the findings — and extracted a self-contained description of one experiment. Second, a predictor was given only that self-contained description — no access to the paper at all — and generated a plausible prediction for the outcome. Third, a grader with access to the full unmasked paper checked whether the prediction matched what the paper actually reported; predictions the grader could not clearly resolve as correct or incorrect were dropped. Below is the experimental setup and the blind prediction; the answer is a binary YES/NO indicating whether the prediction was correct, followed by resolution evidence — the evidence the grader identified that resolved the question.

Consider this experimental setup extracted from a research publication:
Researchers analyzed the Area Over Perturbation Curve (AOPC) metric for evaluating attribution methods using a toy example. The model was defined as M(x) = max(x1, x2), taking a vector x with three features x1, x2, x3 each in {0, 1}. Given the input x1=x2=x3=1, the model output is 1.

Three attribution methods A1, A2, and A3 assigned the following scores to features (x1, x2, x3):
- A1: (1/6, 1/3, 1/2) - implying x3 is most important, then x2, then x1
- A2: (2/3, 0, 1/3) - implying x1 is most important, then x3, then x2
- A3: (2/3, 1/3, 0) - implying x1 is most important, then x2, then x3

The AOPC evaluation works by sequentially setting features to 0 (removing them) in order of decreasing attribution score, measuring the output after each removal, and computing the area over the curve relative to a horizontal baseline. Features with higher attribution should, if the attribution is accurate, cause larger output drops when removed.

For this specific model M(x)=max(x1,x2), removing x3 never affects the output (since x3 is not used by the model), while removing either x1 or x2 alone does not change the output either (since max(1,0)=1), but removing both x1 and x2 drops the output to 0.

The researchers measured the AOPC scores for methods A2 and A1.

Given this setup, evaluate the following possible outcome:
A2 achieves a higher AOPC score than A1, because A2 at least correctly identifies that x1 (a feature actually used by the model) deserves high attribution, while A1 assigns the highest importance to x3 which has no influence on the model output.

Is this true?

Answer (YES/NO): NO